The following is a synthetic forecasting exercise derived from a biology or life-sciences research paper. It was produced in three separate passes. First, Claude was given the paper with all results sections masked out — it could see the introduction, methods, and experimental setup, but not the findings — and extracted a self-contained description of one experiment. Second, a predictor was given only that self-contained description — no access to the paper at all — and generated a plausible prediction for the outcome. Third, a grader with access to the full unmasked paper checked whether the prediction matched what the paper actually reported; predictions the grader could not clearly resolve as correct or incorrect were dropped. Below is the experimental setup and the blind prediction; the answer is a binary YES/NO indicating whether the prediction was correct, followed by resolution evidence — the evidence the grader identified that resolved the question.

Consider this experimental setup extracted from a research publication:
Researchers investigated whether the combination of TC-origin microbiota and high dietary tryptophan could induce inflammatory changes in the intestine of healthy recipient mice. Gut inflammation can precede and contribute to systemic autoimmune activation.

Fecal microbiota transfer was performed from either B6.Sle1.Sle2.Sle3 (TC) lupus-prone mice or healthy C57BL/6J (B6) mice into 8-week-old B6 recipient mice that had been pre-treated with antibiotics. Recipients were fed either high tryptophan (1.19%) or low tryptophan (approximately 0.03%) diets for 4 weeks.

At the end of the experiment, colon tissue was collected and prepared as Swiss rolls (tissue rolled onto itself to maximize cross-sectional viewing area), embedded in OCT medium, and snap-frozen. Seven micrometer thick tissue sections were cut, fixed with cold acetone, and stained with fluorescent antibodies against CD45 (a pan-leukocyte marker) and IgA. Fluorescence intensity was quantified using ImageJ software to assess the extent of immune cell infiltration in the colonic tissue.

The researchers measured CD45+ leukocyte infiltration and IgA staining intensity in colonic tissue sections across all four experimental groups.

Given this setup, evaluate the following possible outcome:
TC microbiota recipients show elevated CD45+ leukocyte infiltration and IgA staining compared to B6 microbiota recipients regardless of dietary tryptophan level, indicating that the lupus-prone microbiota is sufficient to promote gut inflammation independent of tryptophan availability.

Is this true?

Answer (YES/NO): NO